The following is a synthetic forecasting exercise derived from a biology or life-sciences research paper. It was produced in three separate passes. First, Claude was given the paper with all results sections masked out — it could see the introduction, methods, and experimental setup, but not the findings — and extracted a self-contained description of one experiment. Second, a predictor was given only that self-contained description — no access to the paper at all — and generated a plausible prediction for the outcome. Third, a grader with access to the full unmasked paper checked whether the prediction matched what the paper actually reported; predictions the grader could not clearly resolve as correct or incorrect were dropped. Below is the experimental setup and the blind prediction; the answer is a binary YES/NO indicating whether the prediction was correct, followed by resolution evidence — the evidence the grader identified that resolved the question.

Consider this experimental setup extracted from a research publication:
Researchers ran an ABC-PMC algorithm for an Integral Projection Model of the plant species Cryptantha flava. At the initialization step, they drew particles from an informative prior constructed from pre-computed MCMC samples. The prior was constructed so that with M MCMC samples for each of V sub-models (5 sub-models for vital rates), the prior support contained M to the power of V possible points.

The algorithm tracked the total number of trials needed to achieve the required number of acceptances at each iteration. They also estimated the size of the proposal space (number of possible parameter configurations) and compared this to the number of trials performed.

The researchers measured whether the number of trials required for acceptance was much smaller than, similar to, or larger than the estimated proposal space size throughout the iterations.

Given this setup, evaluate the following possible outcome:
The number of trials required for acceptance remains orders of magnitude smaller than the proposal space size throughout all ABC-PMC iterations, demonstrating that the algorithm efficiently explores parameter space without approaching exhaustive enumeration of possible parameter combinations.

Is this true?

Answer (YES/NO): YES